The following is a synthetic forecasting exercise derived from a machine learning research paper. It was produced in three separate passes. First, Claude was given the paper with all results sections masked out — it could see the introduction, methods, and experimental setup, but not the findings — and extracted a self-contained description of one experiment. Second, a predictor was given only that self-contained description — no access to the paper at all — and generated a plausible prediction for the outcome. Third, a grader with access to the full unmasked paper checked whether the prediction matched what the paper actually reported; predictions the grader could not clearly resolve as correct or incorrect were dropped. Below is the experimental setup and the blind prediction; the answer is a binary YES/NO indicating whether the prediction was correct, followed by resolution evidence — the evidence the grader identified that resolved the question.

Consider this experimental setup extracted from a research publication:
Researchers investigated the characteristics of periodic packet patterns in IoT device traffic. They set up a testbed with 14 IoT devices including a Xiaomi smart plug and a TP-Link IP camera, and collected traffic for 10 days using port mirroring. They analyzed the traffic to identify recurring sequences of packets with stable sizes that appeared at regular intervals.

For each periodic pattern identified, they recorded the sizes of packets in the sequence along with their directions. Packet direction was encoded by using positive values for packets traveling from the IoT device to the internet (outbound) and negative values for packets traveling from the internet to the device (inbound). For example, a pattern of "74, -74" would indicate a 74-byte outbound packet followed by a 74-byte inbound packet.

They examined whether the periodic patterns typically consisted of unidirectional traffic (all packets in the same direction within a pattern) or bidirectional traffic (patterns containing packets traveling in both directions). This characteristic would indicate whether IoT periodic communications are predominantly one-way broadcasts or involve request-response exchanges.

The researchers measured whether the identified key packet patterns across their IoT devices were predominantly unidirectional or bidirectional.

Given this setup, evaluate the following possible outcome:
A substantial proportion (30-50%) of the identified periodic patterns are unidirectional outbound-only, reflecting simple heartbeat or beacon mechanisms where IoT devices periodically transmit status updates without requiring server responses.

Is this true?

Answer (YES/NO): NO